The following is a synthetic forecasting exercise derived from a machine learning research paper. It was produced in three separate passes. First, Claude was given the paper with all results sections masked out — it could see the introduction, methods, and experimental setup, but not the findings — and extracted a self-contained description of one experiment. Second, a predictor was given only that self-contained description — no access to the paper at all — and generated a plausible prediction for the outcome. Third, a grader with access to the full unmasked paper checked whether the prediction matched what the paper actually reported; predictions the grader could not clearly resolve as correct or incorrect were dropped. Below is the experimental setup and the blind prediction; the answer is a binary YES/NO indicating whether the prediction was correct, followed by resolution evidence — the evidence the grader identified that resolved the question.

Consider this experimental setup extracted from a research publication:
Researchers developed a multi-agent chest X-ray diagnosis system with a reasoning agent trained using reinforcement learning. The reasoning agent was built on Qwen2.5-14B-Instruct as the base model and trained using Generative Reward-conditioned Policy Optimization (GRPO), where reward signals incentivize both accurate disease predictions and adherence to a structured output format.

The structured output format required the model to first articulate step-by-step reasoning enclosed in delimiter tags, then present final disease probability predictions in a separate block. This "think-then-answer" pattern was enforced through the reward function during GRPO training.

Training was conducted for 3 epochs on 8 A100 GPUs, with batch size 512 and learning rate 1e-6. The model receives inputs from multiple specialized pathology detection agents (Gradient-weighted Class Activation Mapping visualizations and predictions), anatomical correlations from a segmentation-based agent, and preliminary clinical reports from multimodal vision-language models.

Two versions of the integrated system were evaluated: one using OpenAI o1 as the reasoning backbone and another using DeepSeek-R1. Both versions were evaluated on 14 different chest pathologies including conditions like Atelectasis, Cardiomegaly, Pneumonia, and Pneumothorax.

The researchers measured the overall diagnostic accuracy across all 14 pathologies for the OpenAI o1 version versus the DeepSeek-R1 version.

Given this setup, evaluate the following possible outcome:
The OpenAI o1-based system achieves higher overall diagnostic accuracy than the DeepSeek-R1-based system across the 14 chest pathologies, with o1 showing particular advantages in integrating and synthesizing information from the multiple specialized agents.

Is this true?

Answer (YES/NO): YES